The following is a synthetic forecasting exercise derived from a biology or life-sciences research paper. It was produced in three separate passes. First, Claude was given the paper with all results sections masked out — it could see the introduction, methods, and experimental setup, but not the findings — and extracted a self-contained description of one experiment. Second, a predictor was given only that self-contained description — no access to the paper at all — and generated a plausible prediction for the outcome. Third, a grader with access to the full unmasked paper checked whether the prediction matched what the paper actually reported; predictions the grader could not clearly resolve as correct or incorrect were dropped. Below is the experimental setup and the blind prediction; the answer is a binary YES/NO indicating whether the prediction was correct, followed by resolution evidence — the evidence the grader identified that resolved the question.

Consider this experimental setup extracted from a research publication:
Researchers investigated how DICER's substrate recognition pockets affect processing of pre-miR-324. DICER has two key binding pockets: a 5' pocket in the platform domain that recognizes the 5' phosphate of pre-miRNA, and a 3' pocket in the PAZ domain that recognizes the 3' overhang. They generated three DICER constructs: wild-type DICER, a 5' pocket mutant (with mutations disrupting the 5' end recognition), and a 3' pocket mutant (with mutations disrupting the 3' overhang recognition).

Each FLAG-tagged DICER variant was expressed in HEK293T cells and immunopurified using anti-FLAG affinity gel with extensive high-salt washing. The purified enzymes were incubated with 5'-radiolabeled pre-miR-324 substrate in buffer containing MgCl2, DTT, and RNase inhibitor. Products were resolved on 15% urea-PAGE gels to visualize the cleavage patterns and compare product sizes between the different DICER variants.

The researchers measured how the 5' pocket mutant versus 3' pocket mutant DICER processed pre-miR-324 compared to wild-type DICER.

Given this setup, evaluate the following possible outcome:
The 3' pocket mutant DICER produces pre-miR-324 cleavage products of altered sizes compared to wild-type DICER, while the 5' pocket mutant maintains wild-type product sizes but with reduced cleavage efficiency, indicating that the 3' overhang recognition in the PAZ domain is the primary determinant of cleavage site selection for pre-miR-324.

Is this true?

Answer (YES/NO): NO